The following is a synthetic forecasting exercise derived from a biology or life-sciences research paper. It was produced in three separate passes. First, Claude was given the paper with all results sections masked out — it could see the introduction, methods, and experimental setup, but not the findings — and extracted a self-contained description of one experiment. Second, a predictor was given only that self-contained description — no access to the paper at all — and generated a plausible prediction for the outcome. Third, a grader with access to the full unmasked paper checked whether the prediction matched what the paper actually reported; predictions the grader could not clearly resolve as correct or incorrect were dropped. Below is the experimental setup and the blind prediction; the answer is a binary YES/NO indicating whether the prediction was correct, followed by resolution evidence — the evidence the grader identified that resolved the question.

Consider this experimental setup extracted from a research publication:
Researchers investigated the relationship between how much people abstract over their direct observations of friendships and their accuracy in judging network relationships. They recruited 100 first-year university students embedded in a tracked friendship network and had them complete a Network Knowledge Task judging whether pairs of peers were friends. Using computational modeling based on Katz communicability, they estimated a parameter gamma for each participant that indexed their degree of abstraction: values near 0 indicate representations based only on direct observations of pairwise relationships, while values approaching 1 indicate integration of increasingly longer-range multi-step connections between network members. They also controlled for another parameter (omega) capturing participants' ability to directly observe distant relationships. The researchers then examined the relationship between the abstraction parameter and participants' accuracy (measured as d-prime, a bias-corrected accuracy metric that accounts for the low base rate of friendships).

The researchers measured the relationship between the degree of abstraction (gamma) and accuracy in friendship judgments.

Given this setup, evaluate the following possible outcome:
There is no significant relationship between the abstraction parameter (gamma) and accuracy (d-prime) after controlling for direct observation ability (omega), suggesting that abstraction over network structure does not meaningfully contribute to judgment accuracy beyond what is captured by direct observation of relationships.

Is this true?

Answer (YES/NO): NO